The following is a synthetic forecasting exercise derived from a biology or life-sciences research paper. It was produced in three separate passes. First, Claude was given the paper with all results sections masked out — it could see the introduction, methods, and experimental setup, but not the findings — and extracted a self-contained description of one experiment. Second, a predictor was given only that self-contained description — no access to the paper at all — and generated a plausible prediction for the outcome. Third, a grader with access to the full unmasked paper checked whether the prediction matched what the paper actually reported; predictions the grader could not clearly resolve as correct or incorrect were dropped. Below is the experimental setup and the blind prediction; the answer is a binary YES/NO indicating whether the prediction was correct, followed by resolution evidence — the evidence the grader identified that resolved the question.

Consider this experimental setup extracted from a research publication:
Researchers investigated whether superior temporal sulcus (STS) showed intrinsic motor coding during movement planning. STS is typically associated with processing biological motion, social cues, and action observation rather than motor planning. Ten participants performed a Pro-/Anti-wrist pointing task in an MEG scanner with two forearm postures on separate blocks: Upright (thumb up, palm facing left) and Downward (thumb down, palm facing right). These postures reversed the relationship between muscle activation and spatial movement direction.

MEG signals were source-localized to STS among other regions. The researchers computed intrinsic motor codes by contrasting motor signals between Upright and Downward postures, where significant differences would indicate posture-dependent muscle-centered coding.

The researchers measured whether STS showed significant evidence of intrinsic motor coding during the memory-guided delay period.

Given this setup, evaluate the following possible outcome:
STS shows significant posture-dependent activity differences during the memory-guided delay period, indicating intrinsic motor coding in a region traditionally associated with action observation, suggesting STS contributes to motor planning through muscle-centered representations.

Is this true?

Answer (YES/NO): YES